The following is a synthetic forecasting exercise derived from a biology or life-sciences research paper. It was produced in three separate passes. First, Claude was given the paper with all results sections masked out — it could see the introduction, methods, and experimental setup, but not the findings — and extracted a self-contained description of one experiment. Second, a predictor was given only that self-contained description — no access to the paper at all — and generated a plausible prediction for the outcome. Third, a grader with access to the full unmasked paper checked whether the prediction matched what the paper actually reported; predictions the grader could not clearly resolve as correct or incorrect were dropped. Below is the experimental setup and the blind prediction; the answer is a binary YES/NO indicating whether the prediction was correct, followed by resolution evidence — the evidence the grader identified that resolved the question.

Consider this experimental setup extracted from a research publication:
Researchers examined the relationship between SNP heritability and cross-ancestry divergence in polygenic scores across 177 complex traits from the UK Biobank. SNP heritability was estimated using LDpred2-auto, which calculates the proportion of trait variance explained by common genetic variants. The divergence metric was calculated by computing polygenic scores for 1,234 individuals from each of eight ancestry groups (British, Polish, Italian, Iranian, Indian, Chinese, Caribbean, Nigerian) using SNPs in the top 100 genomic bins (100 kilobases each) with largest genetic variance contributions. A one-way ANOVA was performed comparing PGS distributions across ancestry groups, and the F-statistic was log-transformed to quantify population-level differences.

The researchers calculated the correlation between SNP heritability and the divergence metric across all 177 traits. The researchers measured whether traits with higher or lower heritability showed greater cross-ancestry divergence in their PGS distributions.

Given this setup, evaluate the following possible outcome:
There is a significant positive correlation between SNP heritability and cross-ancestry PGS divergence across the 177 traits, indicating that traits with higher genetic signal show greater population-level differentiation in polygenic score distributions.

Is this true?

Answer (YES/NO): NO